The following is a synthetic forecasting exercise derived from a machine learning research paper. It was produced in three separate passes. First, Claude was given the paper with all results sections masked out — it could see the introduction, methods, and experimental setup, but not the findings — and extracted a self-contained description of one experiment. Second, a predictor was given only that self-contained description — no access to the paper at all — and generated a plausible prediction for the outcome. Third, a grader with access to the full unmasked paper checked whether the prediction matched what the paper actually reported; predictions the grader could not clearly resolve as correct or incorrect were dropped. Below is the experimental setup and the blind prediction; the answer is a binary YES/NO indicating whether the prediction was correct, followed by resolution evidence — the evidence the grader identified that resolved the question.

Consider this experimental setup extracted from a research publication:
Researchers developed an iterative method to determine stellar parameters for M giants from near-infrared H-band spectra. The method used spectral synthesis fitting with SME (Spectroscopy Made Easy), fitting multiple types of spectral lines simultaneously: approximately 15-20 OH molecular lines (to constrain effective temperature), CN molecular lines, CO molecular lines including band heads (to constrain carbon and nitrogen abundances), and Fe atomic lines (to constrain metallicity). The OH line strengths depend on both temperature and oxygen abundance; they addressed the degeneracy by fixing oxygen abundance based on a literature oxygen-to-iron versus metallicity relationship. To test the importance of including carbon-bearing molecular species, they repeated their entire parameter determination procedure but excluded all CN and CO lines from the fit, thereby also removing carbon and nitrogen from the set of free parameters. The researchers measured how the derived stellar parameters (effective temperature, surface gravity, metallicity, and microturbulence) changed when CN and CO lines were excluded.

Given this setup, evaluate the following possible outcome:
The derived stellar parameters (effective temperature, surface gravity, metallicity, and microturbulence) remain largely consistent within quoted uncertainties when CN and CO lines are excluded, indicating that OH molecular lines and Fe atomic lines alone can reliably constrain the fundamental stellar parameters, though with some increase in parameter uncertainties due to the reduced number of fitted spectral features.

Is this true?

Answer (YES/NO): YES